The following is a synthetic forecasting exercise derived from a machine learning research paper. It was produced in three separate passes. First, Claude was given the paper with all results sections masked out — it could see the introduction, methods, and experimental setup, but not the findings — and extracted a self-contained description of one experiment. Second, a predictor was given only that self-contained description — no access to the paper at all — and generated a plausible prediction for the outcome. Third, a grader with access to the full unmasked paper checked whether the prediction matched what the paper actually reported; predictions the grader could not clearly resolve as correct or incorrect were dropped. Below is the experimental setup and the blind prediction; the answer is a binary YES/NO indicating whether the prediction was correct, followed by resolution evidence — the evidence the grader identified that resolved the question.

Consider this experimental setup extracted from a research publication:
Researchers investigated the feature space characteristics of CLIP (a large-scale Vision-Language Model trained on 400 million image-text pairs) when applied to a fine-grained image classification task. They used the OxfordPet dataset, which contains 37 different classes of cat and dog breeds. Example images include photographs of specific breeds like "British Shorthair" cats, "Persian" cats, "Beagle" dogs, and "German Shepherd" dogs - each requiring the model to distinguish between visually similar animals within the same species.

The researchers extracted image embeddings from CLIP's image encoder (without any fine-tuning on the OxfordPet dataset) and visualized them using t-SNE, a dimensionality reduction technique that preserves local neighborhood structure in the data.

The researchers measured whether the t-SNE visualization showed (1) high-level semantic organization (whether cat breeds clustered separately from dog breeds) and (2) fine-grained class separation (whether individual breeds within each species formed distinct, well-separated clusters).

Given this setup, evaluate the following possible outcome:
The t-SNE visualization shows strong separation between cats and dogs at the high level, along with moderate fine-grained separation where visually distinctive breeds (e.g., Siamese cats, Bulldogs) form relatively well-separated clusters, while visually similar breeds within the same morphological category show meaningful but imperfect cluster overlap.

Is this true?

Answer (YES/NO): NO